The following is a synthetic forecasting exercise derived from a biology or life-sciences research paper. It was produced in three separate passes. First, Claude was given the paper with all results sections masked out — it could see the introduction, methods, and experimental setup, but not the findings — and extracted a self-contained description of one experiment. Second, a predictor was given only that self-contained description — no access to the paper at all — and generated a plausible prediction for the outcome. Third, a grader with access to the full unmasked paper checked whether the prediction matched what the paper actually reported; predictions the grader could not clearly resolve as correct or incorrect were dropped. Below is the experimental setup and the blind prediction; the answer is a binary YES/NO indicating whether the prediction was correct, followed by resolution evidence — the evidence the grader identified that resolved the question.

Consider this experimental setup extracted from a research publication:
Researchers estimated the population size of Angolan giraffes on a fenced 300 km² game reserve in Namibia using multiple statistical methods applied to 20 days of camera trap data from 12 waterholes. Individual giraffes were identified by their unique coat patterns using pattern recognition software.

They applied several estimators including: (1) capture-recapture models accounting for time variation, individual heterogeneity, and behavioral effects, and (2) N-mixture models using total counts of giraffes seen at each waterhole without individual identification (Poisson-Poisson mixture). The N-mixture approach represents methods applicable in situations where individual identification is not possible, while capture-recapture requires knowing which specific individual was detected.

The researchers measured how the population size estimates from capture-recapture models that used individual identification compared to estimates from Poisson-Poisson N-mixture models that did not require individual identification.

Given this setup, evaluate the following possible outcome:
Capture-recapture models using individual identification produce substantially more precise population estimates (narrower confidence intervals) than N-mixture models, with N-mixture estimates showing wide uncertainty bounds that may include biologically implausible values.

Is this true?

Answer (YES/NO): NO